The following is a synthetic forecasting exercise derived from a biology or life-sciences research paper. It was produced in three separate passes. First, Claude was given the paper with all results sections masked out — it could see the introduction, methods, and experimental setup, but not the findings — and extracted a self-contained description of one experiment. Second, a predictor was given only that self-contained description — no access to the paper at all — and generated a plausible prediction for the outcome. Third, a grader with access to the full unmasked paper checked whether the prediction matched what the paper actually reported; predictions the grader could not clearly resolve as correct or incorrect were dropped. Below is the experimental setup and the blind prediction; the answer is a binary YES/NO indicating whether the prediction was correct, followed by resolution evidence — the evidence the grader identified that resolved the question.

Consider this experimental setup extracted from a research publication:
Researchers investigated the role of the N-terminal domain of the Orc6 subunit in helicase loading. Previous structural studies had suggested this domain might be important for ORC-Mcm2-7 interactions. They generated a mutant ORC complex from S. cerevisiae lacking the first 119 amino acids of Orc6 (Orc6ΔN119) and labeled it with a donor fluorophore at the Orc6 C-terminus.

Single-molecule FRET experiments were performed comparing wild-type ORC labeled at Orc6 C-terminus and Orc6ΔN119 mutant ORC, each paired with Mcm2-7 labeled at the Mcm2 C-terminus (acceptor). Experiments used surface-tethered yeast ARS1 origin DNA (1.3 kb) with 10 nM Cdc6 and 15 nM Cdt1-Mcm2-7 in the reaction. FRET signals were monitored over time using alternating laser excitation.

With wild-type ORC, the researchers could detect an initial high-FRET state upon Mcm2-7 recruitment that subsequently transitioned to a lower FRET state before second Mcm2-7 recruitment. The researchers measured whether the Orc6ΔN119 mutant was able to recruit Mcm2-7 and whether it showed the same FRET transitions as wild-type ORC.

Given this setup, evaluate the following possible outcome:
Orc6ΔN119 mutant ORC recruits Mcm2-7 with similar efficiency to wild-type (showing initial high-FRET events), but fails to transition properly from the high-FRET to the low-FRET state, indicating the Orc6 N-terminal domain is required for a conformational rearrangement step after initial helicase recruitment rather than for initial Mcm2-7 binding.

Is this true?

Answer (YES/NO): NO